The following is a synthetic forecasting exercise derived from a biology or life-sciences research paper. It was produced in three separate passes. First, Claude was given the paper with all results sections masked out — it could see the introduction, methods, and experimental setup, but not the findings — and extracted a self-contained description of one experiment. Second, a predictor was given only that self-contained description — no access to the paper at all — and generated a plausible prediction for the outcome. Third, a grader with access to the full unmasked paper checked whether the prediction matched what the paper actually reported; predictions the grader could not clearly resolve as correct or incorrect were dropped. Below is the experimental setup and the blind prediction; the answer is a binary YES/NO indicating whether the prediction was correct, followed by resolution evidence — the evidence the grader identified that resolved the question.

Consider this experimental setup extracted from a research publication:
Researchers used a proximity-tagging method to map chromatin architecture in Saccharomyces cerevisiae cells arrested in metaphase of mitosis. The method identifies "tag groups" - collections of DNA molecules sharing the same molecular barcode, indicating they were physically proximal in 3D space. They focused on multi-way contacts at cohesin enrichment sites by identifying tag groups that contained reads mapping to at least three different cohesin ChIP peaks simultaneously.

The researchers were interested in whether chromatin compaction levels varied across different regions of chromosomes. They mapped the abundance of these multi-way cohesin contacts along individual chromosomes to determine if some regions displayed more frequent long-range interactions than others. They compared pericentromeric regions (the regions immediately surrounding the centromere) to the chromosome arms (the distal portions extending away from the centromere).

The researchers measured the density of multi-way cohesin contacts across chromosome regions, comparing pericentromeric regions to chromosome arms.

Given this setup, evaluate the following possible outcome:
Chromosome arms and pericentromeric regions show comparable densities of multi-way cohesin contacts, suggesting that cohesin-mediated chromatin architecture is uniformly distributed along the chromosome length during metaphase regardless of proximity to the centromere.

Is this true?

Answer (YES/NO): NO